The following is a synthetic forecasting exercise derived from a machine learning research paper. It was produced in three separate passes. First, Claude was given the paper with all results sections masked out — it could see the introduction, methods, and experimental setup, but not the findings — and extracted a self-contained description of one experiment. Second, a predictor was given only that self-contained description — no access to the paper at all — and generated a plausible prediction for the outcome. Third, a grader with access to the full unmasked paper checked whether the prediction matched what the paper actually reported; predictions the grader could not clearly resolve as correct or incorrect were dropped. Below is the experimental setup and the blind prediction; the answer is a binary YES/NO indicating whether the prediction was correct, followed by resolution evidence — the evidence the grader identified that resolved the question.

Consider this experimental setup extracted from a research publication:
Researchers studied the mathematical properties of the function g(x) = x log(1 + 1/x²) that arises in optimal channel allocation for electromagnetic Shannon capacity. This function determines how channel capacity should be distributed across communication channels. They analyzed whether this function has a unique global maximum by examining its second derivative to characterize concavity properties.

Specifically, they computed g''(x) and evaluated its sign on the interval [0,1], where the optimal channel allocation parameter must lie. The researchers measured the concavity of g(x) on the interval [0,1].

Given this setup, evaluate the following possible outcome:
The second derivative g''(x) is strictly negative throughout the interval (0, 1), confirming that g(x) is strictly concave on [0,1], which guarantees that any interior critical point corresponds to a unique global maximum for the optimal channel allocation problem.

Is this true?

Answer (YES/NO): NO